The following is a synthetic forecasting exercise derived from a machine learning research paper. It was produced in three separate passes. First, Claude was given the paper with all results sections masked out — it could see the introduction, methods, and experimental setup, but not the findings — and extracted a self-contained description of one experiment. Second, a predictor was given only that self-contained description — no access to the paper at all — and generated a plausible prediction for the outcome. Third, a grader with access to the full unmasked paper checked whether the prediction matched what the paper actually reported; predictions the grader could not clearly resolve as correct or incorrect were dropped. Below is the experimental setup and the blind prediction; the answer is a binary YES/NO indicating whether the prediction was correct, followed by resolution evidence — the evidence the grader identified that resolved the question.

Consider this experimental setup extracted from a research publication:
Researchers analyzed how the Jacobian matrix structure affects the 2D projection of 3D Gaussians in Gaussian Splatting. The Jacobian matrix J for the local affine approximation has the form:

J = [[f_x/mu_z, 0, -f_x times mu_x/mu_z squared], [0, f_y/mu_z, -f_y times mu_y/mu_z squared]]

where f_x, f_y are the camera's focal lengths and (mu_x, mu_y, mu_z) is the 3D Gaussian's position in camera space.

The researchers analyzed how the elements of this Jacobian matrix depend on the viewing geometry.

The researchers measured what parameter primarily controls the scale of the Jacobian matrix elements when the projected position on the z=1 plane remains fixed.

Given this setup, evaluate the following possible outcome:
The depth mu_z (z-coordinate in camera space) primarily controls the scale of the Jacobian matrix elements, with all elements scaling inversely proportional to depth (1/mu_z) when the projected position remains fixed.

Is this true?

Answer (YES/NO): NO